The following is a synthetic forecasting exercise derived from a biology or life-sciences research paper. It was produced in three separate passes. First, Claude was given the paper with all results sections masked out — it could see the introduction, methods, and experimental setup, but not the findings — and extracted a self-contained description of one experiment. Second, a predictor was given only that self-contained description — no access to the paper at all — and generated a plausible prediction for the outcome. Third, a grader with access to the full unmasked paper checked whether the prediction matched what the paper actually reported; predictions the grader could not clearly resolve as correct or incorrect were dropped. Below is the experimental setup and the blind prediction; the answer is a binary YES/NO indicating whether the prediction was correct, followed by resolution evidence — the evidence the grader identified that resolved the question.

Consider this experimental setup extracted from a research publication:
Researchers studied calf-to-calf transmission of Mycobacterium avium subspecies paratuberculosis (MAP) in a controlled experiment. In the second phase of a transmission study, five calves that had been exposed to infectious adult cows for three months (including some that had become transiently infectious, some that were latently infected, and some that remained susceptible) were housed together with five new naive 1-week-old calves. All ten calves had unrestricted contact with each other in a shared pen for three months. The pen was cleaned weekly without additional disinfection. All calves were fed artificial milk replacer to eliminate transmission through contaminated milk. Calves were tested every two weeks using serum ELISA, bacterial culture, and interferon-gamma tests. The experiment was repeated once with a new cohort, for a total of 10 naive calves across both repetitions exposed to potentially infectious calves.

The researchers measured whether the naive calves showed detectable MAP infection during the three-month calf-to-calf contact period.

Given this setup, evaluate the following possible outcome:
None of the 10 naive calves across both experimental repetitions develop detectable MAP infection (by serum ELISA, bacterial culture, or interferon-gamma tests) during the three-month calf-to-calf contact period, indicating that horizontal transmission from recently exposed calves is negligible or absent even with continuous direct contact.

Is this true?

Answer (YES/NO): NO